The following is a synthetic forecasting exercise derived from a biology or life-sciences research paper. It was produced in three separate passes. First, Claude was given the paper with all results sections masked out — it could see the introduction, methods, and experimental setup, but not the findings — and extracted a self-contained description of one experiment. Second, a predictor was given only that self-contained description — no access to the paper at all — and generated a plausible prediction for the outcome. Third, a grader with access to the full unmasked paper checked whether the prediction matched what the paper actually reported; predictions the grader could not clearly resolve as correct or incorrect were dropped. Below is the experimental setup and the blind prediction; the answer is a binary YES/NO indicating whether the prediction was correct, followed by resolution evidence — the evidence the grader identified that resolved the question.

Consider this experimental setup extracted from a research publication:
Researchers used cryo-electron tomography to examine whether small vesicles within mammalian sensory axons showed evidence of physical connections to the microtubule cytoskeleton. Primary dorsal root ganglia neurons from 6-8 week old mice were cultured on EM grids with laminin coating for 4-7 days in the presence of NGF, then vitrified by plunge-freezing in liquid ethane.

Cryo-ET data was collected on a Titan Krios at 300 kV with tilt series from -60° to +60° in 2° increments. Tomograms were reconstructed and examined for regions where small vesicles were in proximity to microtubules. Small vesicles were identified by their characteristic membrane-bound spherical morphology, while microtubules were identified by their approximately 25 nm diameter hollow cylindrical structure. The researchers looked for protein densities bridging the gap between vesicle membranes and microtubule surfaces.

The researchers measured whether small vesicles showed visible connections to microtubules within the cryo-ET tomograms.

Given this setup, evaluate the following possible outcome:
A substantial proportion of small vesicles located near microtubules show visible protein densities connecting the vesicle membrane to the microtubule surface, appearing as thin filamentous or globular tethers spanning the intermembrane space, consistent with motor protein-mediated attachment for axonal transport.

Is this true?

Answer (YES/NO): YES